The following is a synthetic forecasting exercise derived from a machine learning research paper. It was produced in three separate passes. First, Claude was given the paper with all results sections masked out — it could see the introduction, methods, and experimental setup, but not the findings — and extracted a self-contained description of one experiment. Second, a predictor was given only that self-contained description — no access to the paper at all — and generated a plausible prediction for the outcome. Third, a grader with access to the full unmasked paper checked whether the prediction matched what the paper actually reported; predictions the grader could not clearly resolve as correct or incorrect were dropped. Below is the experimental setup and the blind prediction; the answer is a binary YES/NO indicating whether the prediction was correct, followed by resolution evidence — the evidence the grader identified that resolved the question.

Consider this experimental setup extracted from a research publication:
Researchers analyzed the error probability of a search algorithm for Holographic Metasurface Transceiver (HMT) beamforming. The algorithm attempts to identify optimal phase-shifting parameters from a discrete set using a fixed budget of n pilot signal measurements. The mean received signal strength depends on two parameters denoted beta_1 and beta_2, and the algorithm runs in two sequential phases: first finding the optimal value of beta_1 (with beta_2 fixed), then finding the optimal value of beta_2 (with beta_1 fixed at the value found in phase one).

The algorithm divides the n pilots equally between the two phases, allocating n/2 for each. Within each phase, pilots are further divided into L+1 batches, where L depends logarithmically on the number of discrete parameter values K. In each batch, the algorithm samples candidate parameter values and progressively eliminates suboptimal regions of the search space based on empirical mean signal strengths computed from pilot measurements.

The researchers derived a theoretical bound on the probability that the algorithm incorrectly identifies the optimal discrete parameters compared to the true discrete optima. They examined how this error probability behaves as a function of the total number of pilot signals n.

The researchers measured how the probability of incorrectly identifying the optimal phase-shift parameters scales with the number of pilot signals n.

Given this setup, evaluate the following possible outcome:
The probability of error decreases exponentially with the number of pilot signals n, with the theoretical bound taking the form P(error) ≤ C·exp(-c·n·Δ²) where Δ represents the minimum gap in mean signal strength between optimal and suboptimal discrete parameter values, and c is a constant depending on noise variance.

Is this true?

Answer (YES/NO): NO